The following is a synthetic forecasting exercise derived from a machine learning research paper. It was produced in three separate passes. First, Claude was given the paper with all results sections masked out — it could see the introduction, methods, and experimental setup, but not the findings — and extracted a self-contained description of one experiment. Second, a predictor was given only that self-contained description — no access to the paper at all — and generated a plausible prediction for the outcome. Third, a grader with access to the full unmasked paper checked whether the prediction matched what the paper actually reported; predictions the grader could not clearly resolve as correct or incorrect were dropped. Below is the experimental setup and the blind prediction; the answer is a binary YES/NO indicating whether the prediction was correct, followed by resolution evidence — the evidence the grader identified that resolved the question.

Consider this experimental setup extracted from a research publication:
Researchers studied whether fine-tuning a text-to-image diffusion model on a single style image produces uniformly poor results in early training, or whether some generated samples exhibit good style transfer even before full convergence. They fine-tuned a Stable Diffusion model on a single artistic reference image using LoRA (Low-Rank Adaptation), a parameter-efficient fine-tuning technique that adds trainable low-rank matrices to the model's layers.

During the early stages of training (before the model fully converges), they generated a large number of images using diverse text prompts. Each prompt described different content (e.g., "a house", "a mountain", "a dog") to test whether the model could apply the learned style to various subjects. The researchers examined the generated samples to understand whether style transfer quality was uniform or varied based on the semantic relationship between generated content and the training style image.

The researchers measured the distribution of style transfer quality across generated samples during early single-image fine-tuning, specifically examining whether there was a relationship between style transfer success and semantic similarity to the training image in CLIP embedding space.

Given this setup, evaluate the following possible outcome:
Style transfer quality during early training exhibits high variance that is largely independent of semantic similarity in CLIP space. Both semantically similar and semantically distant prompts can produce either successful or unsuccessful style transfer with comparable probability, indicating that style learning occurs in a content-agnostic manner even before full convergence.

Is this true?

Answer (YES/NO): NO